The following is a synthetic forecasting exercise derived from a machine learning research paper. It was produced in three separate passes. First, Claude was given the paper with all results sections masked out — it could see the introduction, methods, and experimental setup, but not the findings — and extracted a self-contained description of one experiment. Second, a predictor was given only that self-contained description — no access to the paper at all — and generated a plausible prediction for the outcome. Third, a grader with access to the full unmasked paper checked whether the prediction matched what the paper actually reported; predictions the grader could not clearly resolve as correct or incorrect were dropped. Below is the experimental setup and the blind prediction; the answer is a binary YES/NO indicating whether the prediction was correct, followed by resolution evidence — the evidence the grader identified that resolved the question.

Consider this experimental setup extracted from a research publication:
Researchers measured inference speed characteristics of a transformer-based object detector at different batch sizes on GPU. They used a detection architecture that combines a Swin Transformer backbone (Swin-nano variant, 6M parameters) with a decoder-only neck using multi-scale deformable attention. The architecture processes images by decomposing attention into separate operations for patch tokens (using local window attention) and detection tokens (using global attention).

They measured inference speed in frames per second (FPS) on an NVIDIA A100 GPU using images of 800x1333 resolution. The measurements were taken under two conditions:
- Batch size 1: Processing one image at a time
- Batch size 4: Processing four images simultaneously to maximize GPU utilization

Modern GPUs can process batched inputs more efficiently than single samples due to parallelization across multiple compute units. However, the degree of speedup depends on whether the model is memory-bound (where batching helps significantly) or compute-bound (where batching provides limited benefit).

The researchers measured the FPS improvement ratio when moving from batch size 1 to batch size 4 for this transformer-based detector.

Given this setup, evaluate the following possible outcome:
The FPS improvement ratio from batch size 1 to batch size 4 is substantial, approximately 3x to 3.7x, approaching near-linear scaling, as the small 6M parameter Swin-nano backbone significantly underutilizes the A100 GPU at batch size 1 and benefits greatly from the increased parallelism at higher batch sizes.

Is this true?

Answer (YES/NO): NO